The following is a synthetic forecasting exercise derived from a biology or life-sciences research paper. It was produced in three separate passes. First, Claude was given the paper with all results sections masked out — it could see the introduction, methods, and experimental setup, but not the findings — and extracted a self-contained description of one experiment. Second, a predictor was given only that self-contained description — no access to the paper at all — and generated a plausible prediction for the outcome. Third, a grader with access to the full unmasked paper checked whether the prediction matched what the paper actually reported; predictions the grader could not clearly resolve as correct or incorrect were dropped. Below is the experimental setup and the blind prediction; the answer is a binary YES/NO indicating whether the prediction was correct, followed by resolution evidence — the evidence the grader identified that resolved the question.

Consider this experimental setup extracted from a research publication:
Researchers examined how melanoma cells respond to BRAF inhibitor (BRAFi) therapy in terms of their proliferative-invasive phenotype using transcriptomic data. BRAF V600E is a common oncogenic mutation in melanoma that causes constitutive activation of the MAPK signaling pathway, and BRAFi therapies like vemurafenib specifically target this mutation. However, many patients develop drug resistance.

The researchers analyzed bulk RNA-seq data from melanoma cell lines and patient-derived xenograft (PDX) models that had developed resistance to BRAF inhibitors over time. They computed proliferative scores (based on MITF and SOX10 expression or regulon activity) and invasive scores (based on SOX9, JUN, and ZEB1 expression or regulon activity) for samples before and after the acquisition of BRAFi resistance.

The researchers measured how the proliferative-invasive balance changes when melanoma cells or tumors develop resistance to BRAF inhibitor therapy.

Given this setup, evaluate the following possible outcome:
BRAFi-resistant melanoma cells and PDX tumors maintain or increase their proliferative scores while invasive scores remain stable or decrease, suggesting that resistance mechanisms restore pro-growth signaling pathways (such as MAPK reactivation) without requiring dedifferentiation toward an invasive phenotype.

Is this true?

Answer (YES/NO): NO